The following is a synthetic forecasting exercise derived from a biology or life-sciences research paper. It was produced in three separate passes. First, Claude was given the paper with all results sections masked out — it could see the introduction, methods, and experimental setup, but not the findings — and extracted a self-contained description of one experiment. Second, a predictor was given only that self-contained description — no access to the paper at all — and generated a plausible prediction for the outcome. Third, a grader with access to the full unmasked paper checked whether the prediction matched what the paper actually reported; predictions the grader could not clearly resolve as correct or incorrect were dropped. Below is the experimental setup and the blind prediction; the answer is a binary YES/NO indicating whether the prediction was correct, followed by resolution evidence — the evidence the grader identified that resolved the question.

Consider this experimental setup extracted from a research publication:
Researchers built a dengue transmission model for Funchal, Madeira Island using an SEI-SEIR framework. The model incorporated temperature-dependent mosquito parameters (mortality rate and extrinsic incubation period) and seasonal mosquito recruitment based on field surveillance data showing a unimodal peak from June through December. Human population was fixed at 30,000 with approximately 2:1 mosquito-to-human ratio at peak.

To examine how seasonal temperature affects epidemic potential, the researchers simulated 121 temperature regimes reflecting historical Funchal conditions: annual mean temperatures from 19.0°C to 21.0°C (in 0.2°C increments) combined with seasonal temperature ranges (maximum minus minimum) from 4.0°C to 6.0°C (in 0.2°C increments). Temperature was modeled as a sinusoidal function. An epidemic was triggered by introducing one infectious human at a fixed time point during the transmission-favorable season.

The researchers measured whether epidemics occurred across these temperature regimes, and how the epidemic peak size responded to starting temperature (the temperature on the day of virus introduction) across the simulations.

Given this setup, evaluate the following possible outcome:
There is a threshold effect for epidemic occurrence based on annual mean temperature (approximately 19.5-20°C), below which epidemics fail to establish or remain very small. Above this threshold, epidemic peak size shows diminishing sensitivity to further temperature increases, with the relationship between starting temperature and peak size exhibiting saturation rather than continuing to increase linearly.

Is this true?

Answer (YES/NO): NO